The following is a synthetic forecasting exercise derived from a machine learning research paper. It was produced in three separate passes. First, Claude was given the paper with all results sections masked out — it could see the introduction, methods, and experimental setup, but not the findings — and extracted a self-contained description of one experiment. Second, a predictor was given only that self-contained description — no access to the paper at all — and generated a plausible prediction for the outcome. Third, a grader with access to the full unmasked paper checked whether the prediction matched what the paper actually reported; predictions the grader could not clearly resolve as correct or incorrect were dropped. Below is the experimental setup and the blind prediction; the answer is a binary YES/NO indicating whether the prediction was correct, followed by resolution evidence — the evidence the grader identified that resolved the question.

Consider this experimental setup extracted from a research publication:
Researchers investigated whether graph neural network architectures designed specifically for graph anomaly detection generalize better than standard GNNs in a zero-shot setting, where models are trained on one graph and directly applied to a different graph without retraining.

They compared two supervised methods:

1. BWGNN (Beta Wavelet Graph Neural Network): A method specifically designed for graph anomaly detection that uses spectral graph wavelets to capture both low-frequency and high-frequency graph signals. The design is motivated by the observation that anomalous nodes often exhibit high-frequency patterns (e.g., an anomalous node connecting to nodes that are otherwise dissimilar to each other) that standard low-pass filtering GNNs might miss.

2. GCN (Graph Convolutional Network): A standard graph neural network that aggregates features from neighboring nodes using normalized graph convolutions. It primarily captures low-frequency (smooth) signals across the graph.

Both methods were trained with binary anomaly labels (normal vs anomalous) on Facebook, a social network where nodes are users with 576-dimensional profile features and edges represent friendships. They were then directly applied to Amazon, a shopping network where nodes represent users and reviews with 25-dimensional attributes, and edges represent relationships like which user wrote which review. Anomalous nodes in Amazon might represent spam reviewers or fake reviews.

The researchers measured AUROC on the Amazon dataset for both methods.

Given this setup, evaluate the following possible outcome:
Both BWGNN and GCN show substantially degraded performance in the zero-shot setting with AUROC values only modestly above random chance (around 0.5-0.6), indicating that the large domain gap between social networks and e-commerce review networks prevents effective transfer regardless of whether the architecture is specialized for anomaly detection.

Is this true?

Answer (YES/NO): NO